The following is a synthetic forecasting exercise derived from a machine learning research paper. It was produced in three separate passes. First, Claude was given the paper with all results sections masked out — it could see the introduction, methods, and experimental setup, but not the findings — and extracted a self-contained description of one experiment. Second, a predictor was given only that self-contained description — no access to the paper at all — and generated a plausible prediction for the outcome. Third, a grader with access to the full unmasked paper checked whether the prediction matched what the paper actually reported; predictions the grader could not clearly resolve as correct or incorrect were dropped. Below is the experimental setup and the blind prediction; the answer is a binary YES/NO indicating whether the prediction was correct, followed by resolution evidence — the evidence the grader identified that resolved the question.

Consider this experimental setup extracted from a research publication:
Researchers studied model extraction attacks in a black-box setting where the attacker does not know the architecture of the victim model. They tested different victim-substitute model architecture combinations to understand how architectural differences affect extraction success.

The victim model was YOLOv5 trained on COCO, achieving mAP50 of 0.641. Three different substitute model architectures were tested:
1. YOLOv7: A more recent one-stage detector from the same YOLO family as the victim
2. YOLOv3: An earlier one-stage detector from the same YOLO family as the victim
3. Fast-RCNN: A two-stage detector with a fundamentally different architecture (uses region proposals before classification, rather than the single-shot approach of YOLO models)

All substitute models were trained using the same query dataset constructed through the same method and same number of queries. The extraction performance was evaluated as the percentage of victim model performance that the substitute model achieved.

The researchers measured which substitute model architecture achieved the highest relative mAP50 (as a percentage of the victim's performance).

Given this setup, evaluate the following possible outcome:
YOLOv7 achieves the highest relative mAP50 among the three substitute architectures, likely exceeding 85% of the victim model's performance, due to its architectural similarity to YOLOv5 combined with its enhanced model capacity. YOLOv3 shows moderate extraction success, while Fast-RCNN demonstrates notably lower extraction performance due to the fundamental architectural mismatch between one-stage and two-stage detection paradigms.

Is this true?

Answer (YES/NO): NO